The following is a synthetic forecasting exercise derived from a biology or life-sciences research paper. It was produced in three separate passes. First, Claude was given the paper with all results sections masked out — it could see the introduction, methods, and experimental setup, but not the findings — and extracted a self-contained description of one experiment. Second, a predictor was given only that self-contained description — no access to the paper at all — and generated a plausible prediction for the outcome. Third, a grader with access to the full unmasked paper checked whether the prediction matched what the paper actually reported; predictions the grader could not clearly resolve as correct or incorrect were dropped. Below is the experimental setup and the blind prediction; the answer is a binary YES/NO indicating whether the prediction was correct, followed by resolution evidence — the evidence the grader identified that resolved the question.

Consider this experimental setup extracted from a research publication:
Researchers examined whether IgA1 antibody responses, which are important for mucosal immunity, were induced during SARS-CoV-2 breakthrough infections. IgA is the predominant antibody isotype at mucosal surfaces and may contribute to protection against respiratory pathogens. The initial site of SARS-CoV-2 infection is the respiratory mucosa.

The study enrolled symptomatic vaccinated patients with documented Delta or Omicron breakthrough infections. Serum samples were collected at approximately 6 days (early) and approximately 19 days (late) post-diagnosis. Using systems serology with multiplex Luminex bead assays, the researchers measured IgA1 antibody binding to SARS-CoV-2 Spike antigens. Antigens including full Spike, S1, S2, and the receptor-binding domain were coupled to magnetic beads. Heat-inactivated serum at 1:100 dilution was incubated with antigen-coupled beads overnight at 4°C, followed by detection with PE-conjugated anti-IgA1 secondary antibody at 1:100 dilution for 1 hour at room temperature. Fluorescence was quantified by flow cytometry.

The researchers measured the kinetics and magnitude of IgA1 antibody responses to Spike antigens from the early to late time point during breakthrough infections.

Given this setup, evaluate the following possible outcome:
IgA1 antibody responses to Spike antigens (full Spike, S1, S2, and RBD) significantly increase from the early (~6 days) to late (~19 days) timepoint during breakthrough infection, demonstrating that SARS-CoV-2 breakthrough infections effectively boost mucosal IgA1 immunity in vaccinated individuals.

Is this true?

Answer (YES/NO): NO